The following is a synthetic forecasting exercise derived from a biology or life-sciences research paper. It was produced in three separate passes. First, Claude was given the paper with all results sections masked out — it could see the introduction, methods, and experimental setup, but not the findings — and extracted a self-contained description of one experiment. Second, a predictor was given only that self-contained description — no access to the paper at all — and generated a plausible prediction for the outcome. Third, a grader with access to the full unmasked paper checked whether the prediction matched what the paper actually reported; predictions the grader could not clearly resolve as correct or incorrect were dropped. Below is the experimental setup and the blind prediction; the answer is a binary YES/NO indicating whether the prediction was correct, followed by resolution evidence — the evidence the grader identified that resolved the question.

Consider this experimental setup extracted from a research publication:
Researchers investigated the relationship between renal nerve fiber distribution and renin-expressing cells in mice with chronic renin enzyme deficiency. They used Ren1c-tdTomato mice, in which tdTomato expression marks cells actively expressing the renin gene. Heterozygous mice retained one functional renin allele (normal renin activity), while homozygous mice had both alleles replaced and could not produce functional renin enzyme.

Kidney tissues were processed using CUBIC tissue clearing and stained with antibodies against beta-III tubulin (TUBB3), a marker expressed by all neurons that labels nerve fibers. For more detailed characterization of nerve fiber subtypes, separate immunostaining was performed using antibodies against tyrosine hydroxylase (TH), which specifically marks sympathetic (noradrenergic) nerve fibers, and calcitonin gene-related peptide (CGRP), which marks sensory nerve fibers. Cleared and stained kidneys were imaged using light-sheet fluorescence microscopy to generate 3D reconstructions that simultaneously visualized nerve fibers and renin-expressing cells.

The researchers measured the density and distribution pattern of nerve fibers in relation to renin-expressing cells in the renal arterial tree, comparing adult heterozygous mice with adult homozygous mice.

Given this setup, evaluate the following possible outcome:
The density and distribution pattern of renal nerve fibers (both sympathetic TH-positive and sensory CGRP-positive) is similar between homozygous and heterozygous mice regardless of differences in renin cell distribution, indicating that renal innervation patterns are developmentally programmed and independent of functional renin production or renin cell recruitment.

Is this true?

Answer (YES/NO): NO